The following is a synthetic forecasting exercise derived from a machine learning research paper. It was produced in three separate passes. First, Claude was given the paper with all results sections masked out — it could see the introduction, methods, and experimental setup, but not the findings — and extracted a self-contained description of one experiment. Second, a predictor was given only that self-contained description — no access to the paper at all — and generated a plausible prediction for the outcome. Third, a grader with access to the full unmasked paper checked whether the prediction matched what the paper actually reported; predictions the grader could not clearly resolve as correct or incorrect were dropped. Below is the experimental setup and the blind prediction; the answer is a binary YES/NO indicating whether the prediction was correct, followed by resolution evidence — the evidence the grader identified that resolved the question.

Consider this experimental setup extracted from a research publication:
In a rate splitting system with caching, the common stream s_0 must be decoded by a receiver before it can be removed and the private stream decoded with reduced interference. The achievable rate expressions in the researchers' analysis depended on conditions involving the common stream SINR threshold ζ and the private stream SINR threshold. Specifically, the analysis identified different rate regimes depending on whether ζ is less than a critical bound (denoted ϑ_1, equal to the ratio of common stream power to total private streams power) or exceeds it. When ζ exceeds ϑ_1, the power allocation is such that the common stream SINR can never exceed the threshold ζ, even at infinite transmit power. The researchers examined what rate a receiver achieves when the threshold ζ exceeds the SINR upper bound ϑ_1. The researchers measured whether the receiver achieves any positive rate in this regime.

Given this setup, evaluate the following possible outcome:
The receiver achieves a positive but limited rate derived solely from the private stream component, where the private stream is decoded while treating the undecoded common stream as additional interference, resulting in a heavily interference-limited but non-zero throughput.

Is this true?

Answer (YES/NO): NO